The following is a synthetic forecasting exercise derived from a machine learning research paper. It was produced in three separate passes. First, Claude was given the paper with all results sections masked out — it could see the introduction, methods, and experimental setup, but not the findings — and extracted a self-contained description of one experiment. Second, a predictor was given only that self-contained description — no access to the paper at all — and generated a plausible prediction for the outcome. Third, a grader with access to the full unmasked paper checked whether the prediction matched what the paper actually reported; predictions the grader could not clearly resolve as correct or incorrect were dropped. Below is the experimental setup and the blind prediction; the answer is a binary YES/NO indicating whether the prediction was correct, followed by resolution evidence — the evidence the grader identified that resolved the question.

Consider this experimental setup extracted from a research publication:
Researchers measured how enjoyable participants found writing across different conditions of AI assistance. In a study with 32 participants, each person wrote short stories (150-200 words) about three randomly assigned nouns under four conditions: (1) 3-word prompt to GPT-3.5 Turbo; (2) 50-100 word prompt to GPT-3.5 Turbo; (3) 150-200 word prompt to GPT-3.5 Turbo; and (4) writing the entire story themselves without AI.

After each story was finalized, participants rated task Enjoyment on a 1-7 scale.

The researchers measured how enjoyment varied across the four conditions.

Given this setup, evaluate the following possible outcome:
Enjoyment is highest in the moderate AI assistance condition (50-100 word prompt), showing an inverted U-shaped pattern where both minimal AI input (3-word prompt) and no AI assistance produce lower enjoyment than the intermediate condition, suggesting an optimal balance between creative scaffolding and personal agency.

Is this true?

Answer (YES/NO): NO